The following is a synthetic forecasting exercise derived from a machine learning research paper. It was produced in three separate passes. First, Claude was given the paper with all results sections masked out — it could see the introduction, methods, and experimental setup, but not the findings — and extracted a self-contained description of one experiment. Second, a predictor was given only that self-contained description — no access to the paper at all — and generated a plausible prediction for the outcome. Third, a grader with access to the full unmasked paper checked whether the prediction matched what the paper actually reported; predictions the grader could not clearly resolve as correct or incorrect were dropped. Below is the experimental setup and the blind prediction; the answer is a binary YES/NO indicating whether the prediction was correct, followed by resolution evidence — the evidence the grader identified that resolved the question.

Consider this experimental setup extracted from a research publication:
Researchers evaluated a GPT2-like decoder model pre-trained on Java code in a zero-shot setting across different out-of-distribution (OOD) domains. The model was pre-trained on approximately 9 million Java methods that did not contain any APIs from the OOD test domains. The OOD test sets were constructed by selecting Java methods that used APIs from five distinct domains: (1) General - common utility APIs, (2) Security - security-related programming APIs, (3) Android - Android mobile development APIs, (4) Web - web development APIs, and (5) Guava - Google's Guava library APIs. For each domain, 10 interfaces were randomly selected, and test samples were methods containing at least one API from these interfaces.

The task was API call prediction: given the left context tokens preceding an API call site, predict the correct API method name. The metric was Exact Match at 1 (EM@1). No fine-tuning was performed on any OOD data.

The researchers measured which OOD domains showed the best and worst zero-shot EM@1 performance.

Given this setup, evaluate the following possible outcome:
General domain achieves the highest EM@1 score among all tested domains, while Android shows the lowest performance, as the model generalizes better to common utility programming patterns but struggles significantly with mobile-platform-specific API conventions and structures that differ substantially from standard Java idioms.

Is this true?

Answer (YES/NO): NO